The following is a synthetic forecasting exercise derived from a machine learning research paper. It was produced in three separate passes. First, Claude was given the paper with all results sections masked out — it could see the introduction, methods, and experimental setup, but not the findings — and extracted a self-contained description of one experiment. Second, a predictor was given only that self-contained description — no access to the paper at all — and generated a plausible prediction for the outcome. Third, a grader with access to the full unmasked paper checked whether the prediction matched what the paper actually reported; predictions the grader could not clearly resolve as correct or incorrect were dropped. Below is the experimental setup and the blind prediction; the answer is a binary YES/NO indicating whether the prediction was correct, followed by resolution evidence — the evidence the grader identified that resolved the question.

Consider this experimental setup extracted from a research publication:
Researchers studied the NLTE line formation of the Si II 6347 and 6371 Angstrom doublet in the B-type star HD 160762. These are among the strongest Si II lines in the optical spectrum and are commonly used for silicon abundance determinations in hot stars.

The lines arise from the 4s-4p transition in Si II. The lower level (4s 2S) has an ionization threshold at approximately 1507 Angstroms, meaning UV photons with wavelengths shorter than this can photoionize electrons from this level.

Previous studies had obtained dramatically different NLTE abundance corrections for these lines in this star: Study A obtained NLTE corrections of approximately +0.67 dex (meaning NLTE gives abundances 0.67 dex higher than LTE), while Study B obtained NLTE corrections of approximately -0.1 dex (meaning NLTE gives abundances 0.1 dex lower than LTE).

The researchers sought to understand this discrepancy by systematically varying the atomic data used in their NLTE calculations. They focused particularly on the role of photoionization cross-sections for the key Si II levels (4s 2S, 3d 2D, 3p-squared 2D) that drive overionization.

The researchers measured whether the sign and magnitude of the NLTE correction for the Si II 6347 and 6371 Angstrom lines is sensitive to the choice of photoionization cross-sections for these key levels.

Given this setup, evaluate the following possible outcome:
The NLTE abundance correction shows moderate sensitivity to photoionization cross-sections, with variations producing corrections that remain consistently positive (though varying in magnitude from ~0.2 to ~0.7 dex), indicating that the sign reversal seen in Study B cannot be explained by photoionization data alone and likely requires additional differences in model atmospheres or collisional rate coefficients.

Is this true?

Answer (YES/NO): NO